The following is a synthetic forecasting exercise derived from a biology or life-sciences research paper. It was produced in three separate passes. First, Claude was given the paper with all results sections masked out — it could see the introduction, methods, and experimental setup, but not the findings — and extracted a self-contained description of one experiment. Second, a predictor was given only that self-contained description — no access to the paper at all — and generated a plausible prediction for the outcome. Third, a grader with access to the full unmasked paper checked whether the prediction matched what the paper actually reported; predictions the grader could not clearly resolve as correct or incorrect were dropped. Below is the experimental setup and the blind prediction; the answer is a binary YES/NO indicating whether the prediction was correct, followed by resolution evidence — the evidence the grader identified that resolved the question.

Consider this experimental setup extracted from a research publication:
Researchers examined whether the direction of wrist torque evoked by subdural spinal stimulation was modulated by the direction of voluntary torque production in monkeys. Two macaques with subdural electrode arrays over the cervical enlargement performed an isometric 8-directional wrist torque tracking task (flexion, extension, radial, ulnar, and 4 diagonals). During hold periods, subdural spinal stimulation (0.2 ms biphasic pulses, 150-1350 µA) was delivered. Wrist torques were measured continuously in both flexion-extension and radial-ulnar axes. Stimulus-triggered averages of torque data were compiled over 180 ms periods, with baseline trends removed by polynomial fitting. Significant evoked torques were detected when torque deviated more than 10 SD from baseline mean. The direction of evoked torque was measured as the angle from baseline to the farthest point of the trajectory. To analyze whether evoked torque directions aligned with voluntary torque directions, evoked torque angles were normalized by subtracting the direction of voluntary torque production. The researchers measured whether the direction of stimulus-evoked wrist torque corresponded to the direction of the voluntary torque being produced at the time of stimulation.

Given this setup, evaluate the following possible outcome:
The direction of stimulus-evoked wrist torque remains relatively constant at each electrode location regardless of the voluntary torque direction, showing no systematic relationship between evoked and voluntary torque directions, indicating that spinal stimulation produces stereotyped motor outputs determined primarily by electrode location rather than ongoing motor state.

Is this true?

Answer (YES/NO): NO